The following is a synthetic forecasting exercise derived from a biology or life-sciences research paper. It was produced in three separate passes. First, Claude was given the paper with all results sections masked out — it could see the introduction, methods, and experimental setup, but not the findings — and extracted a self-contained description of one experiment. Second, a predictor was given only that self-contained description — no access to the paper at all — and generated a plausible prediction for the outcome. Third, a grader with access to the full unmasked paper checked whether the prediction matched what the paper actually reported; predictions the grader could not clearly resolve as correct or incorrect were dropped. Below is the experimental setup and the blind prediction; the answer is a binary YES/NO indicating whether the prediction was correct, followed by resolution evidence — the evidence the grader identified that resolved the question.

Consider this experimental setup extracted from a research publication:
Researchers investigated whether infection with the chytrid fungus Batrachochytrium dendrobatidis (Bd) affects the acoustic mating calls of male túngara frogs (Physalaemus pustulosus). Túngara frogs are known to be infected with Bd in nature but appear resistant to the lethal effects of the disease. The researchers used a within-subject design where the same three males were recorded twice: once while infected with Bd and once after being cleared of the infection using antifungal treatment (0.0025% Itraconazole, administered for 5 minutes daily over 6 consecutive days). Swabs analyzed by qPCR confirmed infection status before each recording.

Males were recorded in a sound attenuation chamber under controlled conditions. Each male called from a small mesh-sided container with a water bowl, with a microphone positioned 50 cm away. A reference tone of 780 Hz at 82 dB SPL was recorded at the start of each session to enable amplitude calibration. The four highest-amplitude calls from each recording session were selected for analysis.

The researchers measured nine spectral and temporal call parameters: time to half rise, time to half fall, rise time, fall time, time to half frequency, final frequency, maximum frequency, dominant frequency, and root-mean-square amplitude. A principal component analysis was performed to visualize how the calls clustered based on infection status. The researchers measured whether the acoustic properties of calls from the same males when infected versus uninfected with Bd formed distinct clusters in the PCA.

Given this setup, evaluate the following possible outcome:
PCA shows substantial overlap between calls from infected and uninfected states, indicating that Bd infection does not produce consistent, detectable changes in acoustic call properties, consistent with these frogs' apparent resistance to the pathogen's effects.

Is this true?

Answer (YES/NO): NO